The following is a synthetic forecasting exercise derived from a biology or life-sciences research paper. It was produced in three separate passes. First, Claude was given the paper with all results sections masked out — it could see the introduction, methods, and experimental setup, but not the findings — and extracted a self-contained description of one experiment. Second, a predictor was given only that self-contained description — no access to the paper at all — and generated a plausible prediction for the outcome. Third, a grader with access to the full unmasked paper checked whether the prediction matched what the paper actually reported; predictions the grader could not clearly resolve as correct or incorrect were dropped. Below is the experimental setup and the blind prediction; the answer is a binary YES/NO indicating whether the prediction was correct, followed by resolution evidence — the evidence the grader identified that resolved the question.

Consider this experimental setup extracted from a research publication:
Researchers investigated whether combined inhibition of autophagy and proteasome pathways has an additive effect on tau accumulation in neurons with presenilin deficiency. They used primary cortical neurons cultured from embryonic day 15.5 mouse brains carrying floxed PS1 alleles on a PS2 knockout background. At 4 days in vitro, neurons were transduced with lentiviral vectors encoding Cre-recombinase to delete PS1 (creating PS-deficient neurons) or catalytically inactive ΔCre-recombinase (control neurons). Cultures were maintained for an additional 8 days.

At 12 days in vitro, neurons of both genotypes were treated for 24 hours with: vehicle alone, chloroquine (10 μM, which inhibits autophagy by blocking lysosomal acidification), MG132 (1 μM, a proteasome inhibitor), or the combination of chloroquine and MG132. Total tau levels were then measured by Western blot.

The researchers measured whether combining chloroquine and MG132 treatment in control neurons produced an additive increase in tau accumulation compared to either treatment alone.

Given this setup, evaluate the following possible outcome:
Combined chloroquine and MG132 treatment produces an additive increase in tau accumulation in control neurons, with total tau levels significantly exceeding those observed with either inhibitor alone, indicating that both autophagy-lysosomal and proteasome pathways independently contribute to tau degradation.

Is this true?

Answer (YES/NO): NO